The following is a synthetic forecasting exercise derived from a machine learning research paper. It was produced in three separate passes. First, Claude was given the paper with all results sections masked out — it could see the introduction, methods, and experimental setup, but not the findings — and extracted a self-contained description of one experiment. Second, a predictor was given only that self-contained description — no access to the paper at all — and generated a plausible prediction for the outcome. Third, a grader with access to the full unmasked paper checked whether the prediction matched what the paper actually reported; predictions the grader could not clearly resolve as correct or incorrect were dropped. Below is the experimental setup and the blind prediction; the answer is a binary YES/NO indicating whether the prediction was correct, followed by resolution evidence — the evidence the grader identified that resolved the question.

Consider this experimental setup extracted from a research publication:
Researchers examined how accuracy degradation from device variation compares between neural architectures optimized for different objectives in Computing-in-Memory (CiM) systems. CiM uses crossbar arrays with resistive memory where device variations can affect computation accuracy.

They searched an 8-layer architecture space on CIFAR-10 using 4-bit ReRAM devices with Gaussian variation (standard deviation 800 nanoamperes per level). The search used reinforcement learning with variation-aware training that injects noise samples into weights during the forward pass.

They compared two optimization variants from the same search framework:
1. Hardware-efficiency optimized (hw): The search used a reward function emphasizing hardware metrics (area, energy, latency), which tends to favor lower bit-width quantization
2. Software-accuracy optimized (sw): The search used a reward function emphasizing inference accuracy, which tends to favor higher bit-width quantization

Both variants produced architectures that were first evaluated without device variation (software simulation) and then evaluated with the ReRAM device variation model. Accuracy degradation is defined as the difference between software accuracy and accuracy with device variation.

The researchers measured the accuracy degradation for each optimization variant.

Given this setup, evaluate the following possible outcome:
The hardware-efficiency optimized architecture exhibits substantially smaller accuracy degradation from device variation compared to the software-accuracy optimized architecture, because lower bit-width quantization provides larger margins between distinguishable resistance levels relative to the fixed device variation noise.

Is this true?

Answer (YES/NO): NO